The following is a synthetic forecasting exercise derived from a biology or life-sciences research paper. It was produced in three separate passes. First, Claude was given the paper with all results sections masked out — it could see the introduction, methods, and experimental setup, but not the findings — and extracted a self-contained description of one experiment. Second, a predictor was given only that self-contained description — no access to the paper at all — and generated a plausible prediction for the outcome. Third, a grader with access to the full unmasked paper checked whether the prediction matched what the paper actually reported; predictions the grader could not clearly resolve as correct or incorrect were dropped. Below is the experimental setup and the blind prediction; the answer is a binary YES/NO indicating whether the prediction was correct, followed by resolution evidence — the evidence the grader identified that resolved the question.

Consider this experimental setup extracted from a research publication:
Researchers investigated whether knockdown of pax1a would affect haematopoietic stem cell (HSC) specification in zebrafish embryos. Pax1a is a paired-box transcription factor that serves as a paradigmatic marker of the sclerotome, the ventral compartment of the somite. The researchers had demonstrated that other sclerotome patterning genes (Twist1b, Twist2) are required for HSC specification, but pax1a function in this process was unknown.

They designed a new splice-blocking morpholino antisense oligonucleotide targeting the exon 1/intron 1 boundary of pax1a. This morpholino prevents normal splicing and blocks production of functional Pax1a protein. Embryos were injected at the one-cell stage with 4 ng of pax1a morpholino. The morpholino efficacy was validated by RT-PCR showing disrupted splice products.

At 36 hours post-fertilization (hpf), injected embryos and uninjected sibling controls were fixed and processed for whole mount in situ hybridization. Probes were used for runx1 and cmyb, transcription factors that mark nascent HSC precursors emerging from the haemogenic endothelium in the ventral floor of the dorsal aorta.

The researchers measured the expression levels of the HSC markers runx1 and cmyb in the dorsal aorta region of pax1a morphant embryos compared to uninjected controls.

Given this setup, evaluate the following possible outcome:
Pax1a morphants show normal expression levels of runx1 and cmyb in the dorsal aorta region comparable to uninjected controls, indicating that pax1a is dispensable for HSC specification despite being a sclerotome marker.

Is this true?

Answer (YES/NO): NO